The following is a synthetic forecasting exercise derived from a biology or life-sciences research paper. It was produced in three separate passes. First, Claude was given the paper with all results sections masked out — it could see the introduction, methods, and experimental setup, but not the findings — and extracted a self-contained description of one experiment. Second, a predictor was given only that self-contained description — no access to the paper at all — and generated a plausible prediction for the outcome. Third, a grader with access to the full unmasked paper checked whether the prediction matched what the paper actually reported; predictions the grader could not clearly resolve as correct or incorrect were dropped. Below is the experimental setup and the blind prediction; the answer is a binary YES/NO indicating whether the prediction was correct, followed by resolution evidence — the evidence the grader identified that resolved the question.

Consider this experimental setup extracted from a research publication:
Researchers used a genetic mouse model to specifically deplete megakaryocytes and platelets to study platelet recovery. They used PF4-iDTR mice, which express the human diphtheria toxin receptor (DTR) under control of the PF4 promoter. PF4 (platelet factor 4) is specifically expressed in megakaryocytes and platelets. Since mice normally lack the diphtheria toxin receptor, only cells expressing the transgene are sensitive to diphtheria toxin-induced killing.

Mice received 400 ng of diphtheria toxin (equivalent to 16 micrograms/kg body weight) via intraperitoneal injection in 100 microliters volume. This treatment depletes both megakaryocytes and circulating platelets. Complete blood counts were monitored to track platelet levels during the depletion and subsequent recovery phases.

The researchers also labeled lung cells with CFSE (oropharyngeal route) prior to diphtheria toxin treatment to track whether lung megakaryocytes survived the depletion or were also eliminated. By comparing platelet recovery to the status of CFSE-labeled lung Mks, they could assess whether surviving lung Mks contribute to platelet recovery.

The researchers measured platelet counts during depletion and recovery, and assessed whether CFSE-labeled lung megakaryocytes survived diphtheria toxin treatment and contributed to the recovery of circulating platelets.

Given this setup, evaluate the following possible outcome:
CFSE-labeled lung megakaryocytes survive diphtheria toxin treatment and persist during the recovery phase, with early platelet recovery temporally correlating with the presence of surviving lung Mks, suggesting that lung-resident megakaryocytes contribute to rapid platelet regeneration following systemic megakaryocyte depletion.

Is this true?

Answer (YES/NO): NO